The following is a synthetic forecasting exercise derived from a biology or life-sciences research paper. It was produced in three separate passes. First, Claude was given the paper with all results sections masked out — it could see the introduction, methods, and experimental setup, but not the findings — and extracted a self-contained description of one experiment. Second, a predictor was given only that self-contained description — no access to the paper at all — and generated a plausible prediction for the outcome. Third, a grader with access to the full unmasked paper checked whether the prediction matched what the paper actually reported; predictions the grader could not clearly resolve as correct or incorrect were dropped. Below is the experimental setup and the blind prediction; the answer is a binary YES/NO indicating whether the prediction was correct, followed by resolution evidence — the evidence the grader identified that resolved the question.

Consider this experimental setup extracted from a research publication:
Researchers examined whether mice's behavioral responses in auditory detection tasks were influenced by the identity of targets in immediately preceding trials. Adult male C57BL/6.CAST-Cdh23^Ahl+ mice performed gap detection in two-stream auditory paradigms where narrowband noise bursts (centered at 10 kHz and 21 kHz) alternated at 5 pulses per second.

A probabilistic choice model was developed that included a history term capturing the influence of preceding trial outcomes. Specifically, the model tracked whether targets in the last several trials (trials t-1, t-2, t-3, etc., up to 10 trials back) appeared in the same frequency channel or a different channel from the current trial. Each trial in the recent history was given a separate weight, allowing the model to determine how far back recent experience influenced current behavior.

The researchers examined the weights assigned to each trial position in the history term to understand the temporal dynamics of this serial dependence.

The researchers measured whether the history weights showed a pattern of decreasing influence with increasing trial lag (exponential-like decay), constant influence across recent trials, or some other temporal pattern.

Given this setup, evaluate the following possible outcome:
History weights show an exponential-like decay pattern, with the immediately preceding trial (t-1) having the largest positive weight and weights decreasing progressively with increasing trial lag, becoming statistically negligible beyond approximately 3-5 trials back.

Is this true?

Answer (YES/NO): NO